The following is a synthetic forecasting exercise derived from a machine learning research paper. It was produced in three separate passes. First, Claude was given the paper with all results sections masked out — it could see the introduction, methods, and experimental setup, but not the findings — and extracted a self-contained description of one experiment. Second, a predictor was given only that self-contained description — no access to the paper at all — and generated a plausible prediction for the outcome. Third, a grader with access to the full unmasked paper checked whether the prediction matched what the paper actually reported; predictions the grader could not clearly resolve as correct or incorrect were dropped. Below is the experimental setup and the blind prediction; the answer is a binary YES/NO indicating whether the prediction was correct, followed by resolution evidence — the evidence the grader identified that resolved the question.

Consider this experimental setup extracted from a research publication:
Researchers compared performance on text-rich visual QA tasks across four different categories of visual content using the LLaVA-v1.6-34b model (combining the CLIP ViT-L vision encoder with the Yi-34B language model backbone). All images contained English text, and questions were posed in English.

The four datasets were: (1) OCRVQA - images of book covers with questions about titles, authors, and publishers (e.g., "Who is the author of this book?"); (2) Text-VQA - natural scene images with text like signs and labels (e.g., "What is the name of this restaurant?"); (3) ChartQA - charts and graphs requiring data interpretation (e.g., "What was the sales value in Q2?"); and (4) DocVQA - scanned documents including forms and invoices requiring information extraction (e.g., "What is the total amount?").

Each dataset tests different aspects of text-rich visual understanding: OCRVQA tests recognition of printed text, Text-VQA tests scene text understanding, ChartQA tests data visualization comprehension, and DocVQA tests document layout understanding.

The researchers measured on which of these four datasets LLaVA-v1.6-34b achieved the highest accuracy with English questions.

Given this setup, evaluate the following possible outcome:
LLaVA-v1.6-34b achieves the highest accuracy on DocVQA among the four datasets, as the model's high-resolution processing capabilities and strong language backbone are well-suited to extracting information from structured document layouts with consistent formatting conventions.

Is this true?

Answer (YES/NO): YES